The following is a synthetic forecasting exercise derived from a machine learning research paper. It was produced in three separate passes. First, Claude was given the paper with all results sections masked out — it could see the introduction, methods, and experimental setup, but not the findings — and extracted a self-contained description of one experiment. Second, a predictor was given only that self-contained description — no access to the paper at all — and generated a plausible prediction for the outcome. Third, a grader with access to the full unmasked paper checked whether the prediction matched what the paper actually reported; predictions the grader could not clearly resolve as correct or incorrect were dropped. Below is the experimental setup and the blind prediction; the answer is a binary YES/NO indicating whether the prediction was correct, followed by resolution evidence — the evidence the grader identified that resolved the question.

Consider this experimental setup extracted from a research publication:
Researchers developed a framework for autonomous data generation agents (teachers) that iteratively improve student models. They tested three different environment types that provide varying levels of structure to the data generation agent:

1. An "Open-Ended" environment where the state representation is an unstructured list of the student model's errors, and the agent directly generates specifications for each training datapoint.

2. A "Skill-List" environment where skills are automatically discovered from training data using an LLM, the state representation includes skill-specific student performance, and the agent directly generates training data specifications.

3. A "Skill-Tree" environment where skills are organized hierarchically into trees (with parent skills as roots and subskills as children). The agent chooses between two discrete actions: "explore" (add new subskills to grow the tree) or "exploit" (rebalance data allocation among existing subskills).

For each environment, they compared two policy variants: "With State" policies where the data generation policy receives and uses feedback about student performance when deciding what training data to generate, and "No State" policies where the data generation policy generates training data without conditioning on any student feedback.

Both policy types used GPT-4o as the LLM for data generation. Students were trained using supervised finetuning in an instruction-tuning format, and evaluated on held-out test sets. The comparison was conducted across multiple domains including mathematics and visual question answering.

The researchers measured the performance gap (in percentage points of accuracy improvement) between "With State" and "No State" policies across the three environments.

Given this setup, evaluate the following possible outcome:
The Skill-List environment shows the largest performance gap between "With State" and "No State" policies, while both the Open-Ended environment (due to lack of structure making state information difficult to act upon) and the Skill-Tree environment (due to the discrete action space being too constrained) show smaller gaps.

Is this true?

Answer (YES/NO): NO